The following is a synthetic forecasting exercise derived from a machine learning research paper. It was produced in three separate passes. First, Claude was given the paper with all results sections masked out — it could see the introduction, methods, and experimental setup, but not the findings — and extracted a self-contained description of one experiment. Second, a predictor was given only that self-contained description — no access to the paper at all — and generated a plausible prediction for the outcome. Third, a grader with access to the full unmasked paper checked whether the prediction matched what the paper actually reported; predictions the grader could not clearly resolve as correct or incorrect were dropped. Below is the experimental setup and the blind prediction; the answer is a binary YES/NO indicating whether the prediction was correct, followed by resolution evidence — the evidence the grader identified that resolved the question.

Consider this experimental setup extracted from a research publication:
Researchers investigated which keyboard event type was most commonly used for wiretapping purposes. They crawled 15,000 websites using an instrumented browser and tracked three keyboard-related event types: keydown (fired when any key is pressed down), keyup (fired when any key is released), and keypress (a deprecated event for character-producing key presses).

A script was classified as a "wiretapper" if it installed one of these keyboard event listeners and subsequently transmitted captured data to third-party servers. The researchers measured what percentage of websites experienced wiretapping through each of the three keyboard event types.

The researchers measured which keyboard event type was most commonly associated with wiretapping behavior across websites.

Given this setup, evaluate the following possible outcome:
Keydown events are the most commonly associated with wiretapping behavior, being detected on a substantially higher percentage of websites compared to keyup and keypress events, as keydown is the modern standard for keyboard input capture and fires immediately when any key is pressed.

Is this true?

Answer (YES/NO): YES